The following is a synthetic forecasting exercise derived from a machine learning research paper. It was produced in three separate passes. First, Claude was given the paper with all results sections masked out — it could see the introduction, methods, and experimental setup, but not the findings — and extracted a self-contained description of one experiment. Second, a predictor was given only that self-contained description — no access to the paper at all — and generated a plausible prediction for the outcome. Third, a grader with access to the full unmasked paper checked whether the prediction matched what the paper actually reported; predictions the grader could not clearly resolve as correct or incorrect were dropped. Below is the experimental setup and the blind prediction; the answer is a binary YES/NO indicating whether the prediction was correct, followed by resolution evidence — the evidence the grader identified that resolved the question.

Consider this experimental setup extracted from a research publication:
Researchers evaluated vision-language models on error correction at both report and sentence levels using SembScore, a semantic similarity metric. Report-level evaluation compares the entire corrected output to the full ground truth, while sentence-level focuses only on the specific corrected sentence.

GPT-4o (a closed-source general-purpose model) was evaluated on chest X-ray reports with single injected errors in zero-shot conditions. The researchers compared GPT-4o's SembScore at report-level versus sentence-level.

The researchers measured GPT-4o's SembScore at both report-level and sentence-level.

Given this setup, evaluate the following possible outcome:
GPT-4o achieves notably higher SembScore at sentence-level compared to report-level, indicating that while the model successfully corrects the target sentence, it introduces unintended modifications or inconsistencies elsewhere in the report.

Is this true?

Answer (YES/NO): NO